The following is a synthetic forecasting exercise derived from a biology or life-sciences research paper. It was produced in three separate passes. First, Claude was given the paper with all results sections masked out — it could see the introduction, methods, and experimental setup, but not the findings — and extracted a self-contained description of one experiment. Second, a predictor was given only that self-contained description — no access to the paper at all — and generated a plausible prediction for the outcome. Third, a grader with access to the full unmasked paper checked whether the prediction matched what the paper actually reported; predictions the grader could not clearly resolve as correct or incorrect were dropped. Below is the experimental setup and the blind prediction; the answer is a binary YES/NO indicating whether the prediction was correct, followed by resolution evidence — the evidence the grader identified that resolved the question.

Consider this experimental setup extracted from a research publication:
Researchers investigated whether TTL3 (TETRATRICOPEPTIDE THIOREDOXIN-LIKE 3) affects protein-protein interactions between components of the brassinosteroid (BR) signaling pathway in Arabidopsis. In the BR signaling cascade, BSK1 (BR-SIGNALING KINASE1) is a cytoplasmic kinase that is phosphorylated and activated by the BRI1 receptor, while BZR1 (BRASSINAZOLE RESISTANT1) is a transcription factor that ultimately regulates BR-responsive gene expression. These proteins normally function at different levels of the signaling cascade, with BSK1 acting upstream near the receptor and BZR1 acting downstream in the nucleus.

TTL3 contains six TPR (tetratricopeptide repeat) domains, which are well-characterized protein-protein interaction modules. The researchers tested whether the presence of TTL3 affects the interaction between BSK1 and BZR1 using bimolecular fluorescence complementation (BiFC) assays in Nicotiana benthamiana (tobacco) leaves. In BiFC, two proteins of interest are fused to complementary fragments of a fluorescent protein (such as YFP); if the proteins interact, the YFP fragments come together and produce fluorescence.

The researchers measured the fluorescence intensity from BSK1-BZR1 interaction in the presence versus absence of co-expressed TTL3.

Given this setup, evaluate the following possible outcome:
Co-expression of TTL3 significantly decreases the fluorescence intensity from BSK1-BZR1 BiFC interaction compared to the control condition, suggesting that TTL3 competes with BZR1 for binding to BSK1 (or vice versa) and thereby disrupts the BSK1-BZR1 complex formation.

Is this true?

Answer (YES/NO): NO